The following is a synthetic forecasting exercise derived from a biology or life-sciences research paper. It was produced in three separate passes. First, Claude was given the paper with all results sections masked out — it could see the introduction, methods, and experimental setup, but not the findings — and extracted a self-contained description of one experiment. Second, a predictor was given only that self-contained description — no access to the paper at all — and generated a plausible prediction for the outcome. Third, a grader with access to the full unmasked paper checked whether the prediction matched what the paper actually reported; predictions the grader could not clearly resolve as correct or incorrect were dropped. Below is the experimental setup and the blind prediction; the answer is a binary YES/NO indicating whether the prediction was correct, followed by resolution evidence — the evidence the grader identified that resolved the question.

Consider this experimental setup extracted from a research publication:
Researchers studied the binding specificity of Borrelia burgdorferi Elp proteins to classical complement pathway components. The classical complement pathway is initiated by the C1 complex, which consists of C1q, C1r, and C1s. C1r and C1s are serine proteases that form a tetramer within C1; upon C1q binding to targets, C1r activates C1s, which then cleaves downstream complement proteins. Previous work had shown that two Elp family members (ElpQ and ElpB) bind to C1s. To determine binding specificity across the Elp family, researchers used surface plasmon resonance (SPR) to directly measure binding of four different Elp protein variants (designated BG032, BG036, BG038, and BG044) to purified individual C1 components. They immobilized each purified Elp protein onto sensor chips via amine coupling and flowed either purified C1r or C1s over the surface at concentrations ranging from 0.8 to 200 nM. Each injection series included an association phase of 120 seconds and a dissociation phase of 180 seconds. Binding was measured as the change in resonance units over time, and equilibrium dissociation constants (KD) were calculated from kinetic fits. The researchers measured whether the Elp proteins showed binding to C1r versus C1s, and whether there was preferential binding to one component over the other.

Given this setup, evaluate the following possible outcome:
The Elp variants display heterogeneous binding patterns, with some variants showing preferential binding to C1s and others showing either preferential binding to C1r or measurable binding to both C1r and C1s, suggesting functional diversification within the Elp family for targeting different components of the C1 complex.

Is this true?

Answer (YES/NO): NO